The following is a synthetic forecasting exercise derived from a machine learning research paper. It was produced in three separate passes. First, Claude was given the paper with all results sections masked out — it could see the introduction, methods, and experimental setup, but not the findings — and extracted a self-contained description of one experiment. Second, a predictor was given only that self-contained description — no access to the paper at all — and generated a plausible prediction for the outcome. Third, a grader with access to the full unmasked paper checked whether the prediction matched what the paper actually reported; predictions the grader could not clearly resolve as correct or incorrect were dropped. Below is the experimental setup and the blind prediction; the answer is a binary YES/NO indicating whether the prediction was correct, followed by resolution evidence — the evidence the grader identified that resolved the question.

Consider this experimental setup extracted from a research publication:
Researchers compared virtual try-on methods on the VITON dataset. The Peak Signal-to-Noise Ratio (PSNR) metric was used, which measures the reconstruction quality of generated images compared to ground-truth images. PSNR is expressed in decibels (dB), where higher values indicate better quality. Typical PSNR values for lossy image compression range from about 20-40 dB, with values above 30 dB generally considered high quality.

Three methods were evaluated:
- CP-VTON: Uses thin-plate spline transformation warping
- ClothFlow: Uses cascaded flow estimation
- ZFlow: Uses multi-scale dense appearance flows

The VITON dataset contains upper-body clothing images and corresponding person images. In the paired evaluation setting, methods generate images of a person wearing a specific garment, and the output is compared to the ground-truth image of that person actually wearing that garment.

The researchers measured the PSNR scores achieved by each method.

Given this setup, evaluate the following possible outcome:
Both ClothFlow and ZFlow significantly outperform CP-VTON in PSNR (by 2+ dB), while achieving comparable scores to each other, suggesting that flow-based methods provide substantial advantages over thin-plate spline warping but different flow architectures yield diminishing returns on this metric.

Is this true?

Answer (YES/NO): NO